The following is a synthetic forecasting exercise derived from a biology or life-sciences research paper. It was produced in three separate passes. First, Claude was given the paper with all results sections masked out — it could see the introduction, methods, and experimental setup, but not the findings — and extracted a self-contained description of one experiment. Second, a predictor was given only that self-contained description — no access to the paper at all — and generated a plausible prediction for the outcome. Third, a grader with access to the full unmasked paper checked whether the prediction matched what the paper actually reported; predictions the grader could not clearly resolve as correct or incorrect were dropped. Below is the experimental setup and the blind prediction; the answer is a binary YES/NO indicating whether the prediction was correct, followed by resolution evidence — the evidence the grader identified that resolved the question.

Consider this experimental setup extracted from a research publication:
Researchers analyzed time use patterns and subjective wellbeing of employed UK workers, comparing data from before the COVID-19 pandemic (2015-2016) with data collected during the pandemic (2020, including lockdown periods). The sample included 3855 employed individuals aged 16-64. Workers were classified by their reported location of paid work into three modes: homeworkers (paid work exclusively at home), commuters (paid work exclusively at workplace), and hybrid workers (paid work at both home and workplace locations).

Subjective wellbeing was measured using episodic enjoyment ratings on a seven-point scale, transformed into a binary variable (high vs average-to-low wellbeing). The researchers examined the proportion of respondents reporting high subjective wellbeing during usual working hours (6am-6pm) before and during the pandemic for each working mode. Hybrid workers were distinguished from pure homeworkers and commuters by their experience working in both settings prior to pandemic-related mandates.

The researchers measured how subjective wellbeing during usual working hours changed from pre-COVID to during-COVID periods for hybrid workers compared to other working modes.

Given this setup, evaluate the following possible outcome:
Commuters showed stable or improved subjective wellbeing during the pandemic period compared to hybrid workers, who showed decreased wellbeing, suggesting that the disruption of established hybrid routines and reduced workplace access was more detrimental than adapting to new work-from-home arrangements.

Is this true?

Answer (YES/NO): NO